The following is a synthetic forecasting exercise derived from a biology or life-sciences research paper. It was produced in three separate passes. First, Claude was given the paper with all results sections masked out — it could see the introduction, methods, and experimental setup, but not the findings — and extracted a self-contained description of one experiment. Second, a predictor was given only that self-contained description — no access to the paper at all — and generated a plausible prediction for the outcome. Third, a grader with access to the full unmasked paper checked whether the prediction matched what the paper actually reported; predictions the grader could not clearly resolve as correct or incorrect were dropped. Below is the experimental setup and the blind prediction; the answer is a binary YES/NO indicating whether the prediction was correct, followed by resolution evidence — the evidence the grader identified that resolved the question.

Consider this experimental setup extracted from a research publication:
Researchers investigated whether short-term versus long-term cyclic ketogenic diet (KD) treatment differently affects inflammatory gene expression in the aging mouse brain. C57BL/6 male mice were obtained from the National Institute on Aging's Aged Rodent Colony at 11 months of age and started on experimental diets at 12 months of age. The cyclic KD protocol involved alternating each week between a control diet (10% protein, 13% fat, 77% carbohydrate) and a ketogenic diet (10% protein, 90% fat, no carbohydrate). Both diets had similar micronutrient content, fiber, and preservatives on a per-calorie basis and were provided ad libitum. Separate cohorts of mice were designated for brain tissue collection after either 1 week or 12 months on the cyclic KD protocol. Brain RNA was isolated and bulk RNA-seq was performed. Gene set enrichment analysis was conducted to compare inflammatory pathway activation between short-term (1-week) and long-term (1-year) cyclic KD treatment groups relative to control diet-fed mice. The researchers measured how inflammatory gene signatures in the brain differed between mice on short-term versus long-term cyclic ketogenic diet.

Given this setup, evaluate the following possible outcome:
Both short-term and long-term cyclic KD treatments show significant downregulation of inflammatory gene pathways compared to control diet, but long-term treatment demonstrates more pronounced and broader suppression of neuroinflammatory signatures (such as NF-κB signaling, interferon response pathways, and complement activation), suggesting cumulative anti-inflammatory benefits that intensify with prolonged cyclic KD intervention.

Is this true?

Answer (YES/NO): NO